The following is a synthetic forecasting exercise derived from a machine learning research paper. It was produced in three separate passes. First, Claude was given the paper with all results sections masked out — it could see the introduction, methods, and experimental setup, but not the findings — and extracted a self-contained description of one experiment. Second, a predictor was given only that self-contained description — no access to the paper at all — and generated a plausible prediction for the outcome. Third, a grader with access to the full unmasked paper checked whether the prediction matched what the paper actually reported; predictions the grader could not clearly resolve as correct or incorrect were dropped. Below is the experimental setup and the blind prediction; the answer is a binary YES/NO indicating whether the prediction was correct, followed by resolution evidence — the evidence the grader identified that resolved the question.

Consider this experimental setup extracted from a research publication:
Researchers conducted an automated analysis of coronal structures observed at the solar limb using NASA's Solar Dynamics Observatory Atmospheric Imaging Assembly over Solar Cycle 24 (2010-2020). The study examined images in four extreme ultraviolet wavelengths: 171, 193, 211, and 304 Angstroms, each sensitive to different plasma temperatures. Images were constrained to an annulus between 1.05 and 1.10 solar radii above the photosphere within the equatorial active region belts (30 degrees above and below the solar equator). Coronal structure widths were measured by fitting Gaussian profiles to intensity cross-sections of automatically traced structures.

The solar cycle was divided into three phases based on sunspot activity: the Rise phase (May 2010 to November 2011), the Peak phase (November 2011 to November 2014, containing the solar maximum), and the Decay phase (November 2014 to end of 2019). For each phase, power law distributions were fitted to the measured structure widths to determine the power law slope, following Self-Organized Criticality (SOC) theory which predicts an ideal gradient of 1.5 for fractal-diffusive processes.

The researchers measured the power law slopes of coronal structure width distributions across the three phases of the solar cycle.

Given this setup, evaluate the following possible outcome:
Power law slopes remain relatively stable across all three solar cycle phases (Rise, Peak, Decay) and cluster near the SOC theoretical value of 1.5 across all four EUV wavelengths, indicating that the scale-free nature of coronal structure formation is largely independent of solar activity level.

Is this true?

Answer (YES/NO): NO